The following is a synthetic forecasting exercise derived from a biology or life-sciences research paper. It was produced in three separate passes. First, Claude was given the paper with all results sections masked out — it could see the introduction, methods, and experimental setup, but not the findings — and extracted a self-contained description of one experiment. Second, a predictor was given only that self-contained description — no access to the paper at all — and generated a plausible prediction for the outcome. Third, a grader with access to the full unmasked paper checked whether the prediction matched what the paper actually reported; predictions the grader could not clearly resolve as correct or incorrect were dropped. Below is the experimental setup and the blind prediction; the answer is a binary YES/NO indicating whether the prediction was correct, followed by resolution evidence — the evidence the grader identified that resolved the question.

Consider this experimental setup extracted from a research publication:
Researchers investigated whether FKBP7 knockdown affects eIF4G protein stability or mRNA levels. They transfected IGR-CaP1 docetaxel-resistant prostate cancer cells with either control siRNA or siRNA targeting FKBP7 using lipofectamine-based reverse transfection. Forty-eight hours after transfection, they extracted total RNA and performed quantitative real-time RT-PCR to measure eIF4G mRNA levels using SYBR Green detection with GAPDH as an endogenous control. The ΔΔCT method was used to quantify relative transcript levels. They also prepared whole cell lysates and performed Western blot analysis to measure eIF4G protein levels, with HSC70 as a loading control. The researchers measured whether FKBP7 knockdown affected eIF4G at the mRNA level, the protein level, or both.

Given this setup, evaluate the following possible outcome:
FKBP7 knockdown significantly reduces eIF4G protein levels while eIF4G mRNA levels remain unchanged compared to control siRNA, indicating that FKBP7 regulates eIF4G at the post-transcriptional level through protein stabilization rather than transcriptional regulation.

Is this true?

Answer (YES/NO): YES